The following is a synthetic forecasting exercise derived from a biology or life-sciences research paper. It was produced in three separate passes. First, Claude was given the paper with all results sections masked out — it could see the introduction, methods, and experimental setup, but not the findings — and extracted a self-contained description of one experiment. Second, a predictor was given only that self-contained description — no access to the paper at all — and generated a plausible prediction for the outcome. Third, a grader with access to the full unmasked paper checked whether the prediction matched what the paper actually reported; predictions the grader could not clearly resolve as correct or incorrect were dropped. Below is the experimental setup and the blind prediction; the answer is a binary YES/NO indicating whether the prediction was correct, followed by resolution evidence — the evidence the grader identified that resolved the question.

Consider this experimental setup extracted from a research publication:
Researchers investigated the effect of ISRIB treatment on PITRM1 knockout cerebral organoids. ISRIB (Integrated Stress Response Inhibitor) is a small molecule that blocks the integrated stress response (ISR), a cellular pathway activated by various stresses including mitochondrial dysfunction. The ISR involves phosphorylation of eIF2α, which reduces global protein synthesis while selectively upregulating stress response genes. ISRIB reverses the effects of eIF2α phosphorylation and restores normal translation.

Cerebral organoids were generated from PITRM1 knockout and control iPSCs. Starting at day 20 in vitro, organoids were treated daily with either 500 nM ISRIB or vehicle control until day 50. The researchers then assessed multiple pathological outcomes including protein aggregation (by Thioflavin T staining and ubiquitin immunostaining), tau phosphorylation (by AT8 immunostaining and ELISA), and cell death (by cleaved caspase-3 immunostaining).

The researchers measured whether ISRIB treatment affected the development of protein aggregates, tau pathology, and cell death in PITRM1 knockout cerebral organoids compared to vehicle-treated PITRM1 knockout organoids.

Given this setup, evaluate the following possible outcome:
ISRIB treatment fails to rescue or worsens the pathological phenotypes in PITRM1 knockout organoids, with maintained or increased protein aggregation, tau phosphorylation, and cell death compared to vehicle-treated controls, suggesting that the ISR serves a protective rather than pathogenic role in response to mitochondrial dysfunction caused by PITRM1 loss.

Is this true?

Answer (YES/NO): YES